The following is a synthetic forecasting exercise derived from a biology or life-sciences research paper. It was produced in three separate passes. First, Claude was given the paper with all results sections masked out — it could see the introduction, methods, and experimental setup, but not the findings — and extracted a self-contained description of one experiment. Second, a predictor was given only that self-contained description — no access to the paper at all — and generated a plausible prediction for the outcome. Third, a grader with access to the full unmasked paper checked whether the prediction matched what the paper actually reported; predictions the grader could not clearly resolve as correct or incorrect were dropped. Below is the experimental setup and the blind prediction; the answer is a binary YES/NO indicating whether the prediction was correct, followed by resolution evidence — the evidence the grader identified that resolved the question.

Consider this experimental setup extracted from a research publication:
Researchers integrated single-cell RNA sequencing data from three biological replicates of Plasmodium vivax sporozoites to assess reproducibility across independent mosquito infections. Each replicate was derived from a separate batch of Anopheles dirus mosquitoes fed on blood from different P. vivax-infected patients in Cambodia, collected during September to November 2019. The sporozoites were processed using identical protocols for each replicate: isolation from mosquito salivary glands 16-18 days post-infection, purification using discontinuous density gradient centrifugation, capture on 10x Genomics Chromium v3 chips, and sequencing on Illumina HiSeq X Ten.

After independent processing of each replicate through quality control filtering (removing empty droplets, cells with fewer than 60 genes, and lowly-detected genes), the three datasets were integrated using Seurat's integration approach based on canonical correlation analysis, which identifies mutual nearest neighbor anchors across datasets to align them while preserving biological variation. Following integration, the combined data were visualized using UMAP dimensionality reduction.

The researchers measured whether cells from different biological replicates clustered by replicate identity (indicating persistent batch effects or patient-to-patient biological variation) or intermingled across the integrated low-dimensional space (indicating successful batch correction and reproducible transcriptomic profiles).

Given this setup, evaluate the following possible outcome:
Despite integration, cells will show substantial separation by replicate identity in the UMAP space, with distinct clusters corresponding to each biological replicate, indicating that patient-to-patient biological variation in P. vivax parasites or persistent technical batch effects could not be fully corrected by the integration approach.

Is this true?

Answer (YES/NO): NO